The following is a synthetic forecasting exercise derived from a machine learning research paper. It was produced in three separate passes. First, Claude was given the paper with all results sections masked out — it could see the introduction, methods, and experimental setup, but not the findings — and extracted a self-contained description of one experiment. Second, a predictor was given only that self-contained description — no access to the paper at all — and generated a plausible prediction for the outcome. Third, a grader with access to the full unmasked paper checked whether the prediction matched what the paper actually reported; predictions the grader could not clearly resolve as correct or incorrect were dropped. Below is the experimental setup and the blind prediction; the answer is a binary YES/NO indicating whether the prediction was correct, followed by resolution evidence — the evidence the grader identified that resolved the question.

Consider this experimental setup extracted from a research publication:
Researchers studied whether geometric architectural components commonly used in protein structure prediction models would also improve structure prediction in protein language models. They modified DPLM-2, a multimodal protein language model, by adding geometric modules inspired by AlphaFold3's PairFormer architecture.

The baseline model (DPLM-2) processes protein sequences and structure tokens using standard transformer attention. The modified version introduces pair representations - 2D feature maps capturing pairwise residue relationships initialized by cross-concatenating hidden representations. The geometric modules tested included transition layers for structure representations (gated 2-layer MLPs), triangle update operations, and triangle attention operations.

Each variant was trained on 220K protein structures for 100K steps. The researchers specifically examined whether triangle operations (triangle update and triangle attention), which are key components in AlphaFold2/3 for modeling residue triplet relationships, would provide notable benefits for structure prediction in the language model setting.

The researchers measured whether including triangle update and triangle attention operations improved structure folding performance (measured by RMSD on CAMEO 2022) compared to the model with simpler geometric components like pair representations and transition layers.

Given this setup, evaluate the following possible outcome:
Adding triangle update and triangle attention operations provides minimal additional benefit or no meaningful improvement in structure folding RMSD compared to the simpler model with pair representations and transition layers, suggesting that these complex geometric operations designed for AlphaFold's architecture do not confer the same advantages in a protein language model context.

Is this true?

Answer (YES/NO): YES